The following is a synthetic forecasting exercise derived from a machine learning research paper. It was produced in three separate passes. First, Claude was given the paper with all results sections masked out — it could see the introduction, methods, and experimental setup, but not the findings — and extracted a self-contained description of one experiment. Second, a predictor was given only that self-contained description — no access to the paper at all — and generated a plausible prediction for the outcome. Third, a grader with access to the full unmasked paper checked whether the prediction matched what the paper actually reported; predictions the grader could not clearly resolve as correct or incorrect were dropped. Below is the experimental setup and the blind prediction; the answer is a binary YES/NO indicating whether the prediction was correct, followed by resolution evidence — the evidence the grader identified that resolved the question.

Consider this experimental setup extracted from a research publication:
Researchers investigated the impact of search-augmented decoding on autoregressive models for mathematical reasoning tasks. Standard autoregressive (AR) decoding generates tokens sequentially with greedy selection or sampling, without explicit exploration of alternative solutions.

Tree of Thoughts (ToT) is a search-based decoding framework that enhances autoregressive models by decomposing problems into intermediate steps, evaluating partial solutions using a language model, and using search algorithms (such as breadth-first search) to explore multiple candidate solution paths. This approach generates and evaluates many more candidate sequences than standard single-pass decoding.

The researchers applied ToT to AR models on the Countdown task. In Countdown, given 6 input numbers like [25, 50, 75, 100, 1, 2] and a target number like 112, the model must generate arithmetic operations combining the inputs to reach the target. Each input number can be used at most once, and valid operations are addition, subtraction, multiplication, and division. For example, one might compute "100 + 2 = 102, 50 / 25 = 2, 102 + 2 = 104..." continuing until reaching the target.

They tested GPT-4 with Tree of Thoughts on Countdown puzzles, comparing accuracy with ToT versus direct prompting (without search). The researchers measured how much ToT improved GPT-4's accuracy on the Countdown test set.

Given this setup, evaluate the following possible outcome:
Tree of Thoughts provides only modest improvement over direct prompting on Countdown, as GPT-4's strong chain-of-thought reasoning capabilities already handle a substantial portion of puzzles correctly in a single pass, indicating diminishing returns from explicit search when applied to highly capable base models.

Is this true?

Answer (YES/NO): NO